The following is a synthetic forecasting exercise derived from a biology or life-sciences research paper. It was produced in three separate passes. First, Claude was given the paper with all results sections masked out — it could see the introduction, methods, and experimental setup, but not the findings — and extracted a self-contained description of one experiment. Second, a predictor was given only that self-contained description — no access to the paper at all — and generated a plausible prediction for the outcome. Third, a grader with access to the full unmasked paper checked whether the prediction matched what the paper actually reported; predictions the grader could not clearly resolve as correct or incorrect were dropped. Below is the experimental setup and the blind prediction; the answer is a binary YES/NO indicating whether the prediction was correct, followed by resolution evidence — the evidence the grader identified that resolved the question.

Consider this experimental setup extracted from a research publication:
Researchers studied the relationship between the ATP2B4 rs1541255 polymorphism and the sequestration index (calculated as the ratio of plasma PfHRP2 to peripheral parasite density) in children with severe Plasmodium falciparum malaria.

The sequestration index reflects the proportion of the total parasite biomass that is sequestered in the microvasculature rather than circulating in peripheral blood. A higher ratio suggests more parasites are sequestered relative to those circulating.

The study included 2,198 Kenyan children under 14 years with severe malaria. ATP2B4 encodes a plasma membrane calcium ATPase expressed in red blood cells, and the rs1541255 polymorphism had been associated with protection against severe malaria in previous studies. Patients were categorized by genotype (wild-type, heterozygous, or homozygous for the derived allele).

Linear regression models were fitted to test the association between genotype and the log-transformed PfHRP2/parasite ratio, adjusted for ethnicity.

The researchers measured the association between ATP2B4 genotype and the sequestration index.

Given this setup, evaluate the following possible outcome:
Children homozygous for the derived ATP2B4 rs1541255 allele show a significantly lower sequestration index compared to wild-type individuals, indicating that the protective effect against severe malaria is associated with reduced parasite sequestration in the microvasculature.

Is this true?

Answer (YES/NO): NO